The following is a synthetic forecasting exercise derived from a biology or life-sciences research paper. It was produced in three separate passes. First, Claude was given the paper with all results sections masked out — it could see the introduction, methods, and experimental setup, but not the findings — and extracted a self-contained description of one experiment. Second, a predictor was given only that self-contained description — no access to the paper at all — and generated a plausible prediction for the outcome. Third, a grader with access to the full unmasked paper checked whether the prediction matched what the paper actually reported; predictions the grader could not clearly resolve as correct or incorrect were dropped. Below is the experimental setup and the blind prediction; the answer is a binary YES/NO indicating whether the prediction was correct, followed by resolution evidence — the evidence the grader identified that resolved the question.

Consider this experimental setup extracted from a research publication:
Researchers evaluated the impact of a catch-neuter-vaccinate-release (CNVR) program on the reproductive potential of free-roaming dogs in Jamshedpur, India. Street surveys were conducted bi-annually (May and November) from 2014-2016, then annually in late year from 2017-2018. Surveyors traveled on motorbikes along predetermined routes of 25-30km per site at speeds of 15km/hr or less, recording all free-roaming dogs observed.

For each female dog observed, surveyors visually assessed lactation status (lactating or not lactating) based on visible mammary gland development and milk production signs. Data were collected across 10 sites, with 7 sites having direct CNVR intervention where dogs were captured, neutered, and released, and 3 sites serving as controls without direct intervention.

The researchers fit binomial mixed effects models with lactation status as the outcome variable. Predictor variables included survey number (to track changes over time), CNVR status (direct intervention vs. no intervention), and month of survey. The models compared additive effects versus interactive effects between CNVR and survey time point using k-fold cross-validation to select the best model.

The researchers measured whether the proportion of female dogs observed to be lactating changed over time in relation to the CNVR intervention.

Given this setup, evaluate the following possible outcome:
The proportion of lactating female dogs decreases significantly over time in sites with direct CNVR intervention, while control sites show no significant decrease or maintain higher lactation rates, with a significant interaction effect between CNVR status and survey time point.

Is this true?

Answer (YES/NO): YES